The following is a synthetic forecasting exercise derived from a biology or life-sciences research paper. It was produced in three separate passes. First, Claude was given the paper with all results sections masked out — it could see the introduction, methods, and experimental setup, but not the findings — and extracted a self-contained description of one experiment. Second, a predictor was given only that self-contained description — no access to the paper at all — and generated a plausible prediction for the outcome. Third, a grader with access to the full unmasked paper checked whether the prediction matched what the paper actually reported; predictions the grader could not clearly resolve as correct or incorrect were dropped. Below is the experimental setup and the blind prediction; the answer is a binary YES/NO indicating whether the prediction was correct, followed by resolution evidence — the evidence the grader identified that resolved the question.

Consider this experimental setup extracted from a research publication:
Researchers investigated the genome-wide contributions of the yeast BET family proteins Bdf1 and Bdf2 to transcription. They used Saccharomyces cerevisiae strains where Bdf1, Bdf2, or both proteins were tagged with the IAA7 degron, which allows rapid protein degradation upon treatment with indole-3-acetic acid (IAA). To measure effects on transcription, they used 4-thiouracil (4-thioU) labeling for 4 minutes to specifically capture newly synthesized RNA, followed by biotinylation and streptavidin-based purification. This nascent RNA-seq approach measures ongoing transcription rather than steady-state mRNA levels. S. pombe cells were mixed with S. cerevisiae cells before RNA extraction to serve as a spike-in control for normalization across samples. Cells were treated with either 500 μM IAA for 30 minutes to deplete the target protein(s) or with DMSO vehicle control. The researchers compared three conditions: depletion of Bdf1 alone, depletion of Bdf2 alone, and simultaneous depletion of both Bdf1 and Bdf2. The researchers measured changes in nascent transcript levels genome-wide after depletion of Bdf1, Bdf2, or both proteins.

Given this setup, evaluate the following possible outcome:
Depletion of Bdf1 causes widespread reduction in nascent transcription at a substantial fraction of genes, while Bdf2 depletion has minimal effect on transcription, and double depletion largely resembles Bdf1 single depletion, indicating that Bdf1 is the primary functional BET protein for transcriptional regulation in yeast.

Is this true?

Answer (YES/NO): NO